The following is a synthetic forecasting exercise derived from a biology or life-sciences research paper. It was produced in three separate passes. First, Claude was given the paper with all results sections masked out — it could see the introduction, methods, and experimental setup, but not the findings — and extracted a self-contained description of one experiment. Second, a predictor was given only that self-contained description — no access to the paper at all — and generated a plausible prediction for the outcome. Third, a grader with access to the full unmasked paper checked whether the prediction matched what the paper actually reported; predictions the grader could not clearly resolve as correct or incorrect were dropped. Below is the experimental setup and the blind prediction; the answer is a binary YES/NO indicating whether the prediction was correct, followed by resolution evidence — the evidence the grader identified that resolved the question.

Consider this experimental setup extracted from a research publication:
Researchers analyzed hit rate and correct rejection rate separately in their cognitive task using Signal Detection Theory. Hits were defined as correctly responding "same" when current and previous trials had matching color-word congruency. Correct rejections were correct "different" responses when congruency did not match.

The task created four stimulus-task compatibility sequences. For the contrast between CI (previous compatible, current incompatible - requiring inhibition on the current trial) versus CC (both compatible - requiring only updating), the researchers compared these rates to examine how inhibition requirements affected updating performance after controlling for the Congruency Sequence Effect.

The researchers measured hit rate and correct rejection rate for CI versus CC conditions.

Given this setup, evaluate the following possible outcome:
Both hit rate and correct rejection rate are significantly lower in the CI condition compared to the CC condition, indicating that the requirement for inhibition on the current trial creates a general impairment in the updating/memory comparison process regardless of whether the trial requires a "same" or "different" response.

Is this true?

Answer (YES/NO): YES